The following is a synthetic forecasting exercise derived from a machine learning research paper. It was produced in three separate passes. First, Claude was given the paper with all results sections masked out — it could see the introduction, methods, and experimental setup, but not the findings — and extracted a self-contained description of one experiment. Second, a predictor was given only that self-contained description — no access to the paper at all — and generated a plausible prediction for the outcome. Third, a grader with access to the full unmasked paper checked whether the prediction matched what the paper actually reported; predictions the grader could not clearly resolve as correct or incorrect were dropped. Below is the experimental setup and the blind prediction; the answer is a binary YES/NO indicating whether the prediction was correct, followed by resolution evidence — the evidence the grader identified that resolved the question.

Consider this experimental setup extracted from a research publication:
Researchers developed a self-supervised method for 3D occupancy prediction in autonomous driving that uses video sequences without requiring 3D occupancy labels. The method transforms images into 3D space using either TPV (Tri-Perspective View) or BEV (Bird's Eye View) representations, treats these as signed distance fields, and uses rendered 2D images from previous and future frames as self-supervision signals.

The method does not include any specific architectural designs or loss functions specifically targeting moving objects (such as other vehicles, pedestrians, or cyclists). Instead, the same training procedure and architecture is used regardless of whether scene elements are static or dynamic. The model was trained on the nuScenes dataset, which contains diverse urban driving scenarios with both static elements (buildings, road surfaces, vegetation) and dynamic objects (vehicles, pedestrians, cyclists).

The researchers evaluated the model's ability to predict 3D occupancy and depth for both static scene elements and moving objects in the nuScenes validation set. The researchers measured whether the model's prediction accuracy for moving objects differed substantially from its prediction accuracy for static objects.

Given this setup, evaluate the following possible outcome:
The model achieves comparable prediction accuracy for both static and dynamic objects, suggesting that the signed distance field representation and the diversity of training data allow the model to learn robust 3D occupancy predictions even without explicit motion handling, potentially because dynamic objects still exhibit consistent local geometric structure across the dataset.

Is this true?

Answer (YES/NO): YES